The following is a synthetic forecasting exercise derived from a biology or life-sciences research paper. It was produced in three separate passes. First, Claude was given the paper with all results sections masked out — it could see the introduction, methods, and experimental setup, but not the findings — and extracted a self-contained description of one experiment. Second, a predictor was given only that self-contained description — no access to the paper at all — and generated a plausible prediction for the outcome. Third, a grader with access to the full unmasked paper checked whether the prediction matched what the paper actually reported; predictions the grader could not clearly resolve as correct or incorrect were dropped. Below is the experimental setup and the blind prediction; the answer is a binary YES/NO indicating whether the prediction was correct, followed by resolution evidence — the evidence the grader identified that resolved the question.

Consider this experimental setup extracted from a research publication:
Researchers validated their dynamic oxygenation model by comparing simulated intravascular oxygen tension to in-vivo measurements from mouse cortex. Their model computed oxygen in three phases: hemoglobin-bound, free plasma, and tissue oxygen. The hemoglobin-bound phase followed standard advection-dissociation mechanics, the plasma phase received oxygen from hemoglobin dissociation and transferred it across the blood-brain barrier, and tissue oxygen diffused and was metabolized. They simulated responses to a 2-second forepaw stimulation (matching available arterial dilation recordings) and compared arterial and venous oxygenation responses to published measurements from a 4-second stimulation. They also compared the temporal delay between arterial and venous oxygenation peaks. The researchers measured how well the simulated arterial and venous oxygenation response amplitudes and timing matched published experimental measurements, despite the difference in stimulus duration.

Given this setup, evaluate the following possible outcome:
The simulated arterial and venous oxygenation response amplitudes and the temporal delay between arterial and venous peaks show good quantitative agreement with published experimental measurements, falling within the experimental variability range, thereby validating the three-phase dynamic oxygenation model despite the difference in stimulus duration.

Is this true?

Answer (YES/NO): YES